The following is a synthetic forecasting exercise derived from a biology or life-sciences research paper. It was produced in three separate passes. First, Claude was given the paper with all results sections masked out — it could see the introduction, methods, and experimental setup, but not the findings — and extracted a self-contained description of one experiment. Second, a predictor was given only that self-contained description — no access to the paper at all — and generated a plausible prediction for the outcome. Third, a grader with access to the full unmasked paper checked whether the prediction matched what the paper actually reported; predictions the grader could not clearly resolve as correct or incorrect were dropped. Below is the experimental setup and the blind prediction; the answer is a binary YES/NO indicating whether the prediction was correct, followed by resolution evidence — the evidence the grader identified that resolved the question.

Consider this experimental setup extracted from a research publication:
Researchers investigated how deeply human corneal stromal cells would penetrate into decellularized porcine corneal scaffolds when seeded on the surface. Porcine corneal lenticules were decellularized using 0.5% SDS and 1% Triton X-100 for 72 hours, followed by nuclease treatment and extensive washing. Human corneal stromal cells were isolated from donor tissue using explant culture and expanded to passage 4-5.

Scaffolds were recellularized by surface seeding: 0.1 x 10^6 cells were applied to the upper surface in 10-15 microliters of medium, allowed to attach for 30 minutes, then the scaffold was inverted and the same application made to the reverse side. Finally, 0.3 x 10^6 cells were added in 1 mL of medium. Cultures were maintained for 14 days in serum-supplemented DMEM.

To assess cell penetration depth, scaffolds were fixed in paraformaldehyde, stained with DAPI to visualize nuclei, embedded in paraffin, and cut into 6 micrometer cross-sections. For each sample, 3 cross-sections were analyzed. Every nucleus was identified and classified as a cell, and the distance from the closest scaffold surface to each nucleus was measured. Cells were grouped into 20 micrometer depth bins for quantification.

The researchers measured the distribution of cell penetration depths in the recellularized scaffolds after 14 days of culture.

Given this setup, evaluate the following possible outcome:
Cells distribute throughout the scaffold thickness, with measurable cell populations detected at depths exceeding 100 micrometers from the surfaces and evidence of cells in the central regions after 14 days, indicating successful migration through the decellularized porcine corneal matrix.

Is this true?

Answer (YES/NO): YES